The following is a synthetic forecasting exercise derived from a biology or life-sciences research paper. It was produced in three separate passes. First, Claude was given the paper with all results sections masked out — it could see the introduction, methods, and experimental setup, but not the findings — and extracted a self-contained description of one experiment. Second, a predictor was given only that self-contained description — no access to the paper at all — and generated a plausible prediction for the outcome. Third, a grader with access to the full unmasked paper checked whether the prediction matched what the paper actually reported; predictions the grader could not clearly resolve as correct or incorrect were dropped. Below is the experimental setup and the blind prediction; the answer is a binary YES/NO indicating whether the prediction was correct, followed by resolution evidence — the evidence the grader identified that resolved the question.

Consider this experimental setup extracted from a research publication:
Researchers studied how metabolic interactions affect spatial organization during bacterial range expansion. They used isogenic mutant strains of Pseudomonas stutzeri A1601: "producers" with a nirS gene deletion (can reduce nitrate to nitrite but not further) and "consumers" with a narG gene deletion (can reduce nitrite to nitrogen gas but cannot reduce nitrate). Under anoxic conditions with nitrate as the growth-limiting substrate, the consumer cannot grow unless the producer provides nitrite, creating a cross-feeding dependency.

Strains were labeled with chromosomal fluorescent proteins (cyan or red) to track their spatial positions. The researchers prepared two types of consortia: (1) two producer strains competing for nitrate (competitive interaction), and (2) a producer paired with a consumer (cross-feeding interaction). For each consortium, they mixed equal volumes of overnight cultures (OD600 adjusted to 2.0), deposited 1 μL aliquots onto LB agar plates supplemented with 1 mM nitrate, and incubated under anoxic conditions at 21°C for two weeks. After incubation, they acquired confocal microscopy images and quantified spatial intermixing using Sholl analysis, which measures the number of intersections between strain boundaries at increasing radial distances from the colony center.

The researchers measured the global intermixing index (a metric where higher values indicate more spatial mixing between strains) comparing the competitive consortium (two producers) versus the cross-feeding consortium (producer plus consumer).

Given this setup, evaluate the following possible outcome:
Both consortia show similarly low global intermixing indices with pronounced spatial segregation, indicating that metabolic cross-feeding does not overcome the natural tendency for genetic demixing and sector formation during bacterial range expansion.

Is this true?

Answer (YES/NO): NO